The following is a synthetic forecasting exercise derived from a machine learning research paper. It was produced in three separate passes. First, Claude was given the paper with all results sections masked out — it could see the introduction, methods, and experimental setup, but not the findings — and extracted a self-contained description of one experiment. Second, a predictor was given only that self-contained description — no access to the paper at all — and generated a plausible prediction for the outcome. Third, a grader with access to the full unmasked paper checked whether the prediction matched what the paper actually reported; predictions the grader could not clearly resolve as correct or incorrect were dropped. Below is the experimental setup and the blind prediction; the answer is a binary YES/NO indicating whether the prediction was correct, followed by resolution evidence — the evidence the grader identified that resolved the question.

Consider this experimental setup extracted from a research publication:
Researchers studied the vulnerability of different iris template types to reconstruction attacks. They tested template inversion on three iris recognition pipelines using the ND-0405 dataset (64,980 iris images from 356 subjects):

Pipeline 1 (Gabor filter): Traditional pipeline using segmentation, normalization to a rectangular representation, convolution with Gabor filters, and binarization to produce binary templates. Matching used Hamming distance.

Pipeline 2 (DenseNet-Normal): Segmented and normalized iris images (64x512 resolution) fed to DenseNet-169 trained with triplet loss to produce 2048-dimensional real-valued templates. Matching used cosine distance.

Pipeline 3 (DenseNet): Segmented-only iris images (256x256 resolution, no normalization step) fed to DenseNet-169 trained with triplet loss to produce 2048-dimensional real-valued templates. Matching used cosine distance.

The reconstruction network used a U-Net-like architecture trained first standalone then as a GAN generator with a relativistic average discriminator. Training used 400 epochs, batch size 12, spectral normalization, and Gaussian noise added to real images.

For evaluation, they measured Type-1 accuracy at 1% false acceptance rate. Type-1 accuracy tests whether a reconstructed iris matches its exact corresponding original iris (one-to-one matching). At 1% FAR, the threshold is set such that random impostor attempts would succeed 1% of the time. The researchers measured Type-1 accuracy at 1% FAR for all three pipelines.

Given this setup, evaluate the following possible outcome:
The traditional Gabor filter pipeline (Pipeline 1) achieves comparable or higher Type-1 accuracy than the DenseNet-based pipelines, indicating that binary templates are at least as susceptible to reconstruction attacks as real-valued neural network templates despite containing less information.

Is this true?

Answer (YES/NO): YES